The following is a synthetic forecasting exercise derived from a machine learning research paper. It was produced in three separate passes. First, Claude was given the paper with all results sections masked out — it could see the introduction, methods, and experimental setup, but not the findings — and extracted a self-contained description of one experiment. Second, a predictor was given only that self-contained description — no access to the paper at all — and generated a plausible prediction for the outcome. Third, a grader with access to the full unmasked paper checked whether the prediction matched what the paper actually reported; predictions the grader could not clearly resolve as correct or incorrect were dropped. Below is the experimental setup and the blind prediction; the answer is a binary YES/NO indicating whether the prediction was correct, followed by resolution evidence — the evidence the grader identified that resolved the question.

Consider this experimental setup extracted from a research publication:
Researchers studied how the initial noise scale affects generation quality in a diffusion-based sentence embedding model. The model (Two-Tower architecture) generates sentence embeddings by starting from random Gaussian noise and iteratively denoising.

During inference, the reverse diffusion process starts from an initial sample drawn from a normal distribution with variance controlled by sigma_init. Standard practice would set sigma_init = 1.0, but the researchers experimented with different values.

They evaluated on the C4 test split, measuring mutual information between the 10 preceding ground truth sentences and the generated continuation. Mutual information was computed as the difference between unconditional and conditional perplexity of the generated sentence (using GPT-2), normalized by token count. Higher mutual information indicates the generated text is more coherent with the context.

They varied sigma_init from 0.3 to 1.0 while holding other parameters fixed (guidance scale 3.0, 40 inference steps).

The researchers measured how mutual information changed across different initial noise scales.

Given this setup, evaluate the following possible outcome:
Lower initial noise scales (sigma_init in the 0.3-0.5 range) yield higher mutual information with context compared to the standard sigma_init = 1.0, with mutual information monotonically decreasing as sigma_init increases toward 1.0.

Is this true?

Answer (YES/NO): NO